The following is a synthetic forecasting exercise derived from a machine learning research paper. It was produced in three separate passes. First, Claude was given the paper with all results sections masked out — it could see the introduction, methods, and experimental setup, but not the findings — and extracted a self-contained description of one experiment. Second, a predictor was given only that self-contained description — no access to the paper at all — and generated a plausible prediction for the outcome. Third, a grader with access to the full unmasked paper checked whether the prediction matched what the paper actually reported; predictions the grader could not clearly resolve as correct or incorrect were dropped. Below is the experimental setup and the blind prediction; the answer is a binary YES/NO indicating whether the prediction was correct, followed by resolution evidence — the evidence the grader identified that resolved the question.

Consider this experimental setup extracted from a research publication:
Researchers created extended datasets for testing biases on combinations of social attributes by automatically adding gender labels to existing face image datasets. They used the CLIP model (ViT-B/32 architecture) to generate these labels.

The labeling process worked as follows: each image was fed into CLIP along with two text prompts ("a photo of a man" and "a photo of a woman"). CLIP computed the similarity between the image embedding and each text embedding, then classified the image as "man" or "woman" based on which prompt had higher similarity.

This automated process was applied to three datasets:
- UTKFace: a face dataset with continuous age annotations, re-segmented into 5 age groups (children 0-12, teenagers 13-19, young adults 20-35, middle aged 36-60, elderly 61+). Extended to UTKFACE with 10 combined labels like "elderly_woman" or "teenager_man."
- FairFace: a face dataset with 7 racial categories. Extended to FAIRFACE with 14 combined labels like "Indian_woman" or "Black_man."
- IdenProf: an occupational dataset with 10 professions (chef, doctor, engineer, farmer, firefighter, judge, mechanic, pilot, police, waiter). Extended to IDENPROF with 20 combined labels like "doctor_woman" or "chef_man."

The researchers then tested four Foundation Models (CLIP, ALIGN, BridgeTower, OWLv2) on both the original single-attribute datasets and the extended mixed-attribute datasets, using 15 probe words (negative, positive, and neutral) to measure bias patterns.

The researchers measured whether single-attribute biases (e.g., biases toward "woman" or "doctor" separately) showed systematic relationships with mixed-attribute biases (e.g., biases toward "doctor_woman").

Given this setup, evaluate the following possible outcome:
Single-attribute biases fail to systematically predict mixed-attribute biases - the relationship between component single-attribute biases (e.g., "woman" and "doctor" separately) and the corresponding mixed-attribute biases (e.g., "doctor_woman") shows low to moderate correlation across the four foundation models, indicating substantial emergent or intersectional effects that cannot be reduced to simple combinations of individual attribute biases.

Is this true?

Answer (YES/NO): NO